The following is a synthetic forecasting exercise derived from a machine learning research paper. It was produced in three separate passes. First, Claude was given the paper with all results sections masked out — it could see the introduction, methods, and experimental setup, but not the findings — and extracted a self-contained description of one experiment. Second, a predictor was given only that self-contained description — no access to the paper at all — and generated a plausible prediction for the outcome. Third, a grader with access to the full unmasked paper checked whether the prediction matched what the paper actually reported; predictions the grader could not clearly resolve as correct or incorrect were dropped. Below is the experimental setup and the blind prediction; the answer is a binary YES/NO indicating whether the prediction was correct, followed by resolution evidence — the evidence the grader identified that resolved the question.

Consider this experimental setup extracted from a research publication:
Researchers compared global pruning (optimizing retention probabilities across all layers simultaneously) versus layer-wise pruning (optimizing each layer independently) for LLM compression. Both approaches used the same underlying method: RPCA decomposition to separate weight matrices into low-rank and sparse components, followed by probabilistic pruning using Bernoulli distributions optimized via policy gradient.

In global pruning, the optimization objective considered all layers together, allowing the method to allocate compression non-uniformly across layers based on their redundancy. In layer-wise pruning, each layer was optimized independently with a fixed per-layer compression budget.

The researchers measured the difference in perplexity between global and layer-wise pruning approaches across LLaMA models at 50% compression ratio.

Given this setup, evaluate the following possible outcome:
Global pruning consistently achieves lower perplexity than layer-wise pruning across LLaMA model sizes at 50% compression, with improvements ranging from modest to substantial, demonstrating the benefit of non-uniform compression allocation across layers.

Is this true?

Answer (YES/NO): NO